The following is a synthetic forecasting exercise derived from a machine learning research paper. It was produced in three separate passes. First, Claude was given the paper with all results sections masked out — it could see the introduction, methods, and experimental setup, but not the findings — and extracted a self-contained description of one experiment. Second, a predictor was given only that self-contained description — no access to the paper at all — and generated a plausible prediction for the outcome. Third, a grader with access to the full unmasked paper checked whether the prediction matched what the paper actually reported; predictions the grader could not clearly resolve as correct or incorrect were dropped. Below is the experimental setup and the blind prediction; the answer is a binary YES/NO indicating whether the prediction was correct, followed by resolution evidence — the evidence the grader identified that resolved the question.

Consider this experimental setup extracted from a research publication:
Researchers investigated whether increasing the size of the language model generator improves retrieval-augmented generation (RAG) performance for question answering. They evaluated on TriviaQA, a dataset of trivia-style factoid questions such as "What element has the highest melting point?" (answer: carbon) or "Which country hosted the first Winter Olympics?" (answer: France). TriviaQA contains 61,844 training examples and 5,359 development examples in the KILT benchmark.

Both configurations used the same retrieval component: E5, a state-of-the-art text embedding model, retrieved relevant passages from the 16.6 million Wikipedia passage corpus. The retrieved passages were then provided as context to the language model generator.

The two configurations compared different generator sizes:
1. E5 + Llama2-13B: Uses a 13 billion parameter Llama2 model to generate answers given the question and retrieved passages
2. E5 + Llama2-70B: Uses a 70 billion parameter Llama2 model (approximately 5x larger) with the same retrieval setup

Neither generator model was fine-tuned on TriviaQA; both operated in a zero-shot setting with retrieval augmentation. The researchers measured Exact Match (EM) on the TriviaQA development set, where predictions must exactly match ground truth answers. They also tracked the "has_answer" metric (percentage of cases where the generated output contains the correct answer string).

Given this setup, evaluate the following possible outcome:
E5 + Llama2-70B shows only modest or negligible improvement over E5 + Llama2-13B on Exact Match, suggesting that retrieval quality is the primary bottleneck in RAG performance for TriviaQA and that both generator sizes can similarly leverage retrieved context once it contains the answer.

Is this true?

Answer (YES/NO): NO